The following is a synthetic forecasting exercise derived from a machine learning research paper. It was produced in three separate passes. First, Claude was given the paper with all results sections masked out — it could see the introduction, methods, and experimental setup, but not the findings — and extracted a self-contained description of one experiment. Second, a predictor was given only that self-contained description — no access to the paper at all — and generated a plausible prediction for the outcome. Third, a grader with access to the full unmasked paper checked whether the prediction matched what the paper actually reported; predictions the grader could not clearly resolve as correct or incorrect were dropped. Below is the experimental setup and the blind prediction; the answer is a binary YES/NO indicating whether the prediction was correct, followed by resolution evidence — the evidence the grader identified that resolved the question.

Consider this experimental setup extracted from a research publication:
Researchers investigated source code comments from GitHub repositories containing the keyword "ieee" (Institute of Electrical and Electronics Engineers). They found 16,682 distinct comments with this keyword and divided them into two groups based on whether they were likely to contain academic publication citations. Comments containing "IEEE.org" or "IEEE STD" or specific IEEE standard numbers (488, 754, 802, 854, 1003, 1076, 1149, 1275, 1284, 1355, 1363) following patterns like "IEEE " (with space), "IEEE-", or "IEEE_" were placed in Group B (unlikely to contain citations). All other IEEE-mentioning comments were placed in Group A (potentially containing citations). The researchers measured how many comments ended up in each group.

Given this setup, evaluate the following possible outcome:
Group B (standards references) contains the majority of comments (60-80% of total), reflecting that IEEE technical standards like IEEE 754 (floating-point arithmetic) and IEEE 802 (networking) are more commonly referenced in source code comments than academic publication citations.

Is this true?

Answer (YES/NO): NO